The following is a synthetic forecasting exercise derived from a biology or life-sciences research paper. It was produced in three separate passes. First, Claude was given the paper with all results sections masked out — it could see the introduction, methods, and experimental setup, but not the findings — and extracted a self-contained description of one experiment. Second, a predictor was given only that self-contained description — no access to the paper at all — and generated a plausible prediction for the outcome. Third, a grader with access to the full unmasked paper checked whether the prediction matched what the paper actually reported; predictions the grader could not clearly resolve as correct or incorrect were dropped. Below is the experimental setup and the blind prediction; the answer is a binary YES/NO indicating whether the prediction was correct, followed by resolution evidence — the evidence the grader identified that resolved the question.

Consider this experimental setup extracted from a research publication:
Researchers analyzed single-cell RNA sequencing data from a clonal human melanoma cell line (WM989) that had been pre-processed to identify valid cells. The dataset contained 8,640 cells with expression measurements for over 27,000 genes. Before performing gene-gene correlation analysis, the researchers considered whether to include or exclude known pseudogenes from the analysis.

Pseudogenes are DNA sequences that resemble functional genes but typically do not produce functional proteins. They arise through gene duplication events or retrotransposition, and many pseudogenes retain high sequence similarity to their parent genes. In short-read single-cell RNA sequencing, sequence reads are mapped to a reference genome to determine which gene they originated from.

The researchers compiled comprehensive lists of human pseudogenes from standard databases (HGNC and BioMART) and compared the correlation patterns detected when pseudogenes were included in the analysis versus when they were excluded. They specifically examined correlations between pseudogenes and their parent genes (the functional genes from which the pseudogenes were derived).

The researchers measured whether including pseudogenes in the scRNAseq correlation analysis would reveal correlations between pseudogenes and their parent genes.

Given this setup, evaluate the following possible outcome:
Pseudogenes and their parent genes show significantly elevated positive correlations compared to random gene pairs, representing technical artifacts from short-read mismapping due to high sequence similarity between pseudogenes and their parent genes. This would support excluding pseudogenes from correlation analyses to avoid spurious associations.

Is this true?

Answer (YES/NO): YES